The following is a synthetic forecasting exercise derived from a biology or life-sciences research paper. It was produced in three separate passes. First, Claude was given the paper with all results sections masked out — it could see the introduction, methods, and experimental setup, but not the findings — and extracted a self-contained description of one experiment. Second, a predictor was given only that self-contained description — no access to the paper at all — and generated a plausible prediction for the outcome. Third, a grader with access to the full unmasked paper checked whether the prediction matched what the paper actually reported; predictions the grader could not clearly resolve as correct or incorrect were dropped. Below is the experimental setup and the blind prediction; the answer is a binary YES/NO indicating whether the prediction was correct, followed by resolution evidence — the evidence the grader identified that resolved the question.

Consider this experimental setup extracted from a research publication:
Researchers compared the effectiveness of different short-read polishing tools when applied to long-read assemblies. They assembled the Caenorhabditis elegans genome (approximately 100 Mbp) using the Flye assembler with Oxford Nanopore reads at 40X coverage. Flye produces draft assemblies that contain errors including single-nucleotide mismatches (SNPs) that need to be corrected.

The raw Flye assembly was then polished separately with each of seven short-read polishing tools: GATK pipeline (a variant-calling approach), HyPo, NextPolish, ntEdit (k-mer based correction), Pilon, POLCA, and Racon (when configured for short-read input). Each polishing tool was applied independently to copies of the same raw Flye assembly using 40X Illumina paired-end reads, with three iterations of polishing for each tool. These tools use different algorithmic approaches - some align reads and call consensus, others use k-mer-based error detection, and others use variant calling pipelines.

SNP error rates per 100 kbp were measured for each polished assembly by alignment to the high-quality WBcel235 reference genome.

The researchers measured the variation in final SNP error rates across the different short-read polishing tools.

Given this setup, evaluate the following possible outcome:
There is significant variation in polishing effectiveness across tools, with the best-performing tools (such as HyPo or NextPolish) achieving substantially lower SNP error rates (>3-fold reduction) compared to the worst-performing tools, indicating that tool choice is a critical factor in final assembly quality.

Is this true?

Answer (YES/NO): NO